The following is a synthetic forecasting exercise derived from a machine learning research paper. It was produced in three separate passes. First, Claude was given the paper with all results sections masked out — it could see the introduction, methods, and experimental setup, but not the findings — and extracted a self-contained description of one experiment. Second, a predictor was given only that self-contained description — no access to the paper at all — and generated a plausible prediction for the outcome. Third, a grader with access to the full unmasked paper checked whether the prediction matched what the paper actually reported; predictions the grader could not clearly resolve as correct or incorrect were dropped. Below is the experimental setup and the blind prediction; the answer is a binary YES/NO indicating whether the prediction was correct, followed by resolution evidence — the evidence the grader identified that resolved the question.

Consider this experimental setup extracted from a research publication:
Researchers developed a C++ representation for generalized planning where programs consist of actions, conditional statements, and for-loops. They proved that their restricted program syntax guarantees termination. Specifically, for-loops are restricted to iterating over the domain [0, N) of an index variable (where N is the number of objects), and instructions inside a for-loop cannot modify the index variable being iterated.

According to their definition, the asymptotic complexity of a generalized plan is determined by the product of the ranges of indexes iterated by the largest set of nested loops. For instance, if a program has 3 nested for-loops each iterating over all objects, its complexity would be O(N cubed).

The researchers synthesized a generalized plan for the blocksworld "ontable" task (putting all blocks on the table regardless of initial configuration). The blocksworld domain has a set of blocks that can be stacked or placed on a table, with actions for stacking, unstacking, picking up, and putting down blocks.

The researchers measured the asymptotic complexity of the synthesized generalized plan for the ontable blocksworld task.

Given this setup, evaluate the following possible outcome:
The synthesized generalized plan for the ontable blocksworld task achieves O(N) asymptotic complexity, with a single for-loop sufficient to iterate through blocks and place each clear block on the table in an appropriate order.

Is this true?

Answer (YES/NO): NO